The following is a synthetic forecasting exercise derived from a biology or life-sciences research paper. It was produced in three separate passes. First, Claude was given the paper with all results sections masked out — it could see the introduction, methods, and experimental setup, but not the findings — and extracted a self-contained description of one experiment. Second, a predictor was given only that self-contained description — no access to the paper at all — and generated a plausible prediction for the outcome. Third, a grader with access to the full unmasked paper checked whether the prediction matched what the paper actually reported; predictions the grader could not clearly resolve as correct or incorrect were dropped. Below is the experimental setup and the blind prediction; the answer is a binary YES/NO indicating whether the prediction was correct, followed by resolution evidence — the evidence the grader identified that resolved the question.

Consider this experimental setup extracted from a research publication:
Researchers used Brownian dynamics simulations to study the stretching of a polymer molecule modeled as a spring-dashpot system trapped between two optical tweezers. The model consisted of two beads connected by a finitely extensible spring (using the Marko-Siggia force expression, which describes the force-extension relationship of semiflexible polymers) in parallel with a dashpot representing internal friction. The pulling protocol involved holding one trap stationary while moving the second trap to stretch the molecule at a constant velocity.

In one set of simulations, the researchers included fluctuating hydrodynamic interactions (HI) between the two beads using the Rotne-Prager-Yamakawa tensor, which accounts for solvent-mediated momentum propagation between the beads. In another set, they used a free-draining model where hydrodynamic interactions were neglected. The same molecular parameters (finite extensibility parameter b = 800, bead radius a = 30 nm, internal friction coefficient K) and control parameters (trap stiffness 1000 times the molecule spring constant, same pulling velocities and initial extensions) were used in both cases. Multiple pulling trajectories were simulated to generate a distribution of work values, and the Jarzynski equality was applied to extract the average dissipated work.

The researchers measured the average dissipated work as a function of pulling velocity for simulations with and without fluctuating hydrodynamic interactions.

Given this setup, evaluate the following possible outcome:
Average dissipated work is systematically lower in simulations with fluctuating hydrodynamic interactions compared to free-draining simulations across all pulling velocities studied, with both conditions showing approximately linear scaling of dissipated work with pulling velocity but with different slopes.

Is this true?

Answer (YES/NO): NO